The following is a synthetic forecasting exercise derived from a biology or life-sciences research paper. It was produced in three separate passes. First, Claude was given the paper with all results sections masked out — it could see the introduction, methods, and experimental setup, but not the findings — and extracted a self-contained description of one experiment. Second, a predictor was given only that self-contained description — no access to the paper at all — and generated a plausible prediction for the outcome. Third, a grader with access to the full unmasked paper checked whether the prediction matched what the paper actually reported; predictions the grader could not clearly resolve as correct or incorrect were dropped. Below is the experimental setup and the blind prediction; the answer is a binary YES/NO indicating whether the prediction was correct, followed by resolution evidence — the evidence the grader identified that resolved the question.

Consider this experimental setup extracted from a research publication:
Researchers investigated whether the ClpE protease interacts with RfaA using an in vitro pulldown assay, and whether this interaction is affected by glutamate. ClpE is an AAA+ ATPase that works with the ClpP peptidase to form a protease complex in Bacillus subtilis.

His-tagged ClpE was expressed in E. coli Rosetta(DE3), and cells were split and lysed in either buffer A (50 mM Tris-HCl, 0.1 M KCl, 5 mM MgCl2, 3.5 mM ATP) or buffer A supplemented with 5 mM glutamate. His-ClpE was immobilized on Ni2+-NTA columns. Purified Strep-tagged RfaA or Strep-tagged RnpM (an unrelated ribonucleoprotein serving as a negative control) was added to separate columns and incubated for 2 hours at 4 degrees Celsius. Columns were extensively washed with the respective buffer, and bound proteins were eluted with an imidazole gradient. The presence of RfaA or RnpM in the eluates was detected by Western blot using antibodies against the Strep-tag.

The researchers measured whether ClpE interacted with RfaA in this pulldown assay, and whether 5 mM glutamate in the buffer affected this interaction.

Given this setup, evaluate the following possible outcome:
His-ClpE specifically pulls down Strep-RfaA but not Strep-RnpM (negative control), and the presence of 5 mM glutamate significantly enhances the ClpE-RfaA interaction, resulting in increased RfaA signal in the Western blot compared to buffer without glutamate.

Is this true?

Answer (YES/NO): NO